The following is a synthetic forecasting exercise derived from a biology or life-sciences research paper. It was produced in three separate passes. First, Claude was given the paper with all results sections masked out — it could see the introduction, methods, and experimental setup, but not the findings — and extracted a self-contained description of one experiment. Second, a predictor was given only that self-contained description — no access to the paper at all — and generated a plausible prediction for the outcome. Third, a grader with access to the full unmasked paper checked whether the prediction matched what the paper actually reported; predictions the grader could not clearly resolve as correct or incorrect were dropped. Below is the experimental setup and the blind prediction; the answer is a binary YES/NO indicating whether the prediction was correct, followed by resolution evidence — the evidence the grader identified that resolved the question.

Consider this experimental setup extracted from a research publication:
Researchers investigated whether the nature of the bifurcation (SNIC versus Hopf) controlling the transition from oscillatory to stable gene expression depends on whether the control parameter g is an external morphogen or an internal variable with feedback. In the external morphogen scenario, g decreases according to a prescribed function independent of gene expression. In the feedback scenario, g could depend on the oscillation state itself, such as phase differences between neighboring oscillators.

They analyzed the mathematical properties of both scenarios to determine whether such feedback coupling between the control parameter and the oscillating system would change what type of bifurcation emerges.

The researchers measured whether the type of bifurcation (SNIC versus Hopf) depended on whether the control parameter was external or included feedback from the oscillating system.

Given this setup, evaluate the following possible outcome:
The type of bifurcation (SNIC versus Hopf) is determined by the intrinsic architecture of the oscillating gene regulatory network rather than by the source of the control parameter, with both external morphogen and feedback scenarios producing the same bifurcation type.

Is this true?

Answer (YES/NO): YES